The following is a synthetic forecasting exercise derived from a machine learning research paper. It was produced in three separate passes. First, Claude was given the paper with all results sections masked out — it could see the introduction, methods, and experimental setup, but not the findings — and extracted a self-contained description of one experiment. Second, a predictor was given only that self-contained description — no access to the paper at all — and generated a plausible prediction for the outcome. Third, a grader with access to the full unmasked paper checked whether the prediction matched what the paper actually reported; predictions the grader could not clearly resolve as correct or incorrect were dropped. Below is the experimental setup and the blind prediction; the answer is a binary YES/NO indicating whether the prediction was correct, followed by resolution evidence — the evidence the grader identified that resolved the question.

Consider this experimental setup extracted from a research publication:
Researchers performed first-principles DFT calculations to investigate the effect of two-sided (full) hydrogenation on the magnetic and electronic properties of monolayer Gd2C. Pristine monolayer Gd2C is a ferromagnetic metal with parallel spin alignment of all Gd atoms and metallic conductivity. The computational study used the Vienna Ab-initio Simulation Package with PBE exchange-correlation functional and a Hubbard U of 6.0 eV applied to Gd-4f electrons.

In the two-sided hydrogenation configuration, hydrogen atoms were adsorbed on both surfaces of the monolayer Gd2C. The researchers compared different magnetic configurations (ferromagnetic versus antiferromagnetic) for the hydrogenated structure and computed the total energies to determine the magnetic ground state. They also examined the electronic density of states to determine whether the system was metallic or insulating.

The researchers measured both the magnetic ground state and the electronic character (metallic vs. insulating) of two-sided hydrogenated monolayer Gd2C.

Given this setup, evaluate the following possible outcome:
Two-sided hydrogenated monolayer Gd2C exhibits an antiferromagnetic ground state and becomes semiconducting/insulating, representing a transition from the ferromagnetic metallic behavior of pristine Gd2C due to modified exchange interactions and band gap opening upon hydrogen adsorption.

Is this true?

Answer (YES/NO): YES